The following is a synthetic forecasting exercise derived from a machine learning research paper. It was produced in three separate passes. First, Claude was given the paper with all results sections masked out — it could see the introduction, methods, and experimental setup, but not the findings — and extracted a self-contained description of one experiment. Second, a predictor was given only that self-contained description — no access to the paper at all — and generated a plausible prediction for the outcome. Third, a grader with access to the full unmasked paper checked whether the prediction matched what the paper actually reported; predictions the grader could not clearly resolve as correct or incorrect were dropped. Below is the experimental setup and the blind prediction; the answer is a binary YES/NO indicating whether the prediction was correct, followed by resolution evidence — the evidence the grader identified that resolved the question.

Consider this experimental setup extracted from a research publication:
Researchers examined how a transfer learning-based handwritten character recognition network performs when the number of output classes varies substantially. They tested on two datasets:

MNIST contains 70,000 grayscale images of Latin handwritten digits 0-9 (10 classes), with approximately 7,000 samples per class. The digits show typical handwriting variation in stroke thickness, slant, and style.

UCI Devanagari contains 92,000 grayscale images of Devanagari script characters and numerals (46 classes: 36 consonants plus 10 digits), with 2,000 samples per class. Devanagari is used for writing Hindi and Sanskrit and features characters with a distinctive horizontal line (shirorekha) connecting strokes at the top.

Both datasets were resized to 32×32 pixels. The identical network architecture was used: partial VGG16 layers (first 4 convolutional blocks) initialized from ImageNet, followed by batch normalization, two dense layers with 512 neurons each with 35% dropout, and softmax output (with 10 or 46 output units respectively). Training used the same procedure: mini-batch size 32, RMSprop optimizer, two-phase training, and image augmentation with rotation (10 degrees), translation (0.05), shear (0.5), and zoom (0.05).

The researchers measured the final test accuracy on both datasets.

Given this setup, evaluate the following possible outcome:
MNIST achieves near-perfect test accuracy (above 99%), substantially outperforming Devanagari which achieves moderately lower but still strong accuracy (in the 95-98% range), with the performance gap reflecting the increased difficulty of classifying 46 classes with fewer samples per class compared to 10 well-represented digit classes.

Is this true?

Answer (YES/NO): NO